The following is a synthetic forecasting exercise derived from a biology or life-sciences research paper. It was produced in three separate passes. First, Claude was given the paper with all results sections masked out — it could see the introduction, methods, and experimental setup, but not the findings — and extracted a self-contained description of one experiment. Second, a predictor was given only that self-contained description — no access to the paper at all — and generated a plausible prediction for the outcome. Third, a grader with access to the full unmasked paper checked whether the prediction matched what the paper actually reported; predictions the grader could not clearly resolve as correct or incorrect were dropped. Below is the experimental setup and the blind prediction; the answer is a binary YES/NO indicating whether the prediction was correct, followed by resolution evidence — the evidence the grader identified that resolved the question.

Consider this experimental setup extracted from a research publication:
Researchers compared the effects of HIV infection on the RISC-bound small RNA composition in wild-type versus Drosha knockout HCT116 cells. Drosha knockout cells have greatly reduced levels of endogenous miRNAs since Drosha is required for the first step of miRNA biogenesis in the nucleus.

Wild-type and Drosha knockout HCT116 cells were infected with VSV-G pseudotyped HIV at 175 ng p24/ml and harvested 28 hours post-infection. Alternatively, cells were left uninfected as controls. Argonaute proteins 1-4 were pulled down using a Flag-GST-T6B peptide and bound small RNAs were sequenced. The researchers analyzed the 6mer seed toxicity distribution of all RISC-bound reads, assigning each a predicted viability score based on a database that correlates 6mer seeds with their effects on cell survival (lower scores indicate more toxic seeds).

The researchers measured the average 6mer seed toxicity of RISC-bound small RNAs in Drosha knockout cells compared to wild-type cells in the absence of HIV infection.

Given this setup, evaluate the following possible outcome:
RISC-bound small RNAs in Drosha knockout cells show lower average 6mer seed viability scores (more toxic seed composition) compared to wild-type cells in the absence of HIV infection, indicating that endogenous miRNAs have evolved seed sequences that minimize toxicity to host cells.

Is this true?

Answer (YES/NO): YES